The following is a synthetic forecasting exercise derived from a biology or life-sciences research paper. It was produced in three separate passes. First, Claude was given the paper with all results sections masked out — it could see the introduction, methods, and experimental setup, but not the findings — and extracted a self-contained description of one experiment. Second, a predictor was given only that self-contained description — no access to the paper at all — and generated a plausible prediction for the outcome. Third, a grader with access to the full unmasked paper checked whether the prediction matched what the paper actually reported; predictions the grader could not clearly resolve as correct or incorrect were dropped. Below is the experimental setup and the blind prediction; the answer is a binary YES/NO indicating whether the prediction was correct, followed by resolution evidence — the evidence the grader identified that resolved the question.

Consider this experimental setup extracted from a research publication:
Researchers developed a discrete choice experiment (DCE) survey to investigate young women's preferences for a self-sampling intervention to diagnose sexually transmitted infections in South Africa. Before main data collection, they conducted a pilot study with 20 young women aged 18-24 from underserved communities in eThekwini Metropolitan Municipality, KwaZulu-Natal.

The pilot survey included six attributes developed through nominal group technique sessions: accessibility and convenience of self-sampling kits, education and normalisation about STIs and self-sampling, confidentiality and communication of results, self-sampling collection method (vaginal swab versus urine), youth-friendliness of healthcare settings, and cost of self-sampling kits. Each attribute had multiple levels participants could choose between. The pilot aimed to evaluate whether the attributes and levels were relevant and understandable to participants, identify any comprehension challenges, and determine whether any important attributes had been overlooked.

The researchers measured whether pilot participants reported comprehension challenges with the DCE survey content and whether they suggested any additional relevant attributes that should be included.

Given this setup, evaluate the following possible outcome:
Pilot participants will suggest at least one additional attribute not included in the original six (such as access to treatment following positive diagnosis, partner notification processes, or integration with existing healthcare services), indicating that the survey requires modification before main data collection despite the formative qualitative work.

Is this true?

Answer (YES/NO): NO